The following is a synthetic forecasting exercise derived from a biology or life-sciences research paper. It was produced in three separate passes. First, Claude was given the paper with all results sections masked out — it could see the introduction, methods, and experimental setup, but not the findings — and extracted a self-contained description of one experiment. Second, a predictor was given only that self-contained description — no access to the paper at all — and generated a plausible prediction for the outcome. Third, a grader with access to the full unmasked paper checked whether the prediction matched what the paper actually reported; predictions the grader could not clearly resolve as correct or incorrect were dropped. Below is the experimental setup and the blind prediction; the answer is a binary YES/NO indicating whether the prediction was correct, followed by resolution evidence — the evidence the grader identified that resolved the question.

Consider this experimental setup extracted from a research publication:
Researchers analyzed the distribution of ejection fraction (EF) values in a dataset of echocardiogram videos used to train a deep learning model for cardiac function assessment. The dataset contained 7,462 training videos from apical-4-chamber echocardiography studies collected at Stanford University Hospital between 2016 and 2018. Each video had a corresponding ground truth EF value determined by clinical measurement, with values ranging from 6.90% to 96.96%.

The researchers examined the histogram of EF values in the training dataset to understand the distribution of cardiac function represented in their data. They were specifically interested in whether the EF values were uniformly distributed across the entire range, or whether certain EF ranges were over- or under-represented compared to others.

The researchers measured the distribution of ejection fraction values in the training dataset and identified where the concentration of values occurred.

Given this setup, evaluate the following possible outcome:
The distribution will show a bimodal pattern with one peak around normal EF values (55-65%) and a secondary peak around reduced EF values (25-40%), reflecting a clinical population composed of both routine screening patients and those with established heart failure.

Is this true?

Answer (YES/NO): NO